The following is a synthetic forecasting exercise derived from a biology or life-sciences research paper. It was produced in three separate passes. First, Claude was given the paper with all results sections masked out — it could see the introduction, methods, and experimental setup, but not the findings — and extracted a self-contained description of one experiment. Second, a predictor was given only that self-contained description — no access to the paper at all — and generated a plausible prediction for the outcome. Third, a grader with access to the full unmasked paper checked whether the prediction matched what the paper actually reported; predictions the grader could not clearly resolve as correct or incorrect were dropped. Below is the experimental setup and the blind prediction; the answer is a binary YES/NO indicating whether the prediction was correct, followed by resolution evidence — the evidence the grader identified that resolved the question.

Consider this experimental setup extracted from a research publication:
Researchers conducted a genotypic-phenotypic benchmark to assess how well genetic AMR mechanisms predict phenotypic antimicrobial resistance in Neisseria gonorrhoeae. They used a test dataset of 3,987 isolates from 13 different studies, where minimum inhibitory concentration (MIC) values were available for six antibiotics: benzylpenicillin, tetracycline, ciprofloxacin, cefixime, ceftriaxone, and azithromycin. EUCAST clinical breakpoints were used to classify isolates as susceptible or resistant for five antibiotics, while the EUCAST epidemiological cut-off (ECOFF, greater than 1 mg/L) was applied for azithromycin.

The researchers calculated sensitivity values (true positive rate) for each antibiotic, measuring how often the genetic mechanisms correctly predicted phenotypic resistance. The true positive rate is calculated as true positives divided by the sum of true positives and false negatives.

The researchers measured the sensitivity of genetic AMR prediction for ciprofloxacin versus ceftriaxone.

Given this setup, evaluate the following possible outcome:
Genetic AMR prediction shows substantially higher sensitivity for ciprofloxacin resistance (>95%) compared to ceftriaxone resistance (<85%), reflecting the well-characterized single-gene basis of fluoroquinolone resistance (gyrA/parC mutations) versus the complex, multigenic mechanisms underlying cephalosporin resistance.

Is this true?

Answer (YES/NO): YES